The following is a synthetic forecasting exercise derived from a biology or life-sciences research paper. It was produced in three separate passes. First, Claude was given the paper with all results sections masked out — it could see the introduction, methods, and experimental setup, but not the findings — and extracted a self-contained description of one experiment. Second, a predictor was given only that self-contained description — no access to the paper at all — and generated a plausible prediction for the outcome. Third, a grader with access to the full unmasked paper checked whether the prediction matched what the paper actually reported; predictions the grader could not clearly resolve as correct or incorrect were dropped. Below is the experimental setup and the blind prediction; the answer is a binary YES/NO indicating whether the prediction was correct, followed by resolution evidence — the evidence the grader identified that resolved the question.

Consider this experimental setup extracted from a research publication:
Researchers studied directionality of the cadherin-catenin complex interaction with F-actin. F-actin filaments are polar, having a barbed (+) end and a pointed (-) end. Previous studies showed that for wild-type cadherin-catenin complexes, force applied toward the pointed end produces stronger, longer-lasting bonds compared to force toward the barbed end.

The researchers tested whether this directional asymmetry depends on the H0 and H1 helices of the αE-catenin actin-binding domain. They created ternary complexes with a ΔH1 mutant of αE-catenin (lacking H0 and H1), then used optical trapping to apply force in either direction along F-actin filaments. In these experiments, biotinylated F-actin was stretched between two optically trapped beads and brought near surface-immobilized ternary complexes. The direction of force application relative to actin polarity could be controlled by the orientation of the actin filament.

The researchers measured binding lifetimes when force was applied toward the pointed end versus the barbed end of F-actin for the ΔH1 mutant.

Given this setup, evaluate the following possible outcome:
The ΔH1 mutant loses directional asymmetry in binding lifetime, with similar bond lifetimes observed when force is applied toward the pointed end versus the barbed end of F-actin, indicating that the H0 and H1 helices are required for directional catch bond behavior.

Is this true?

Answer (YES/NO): NO